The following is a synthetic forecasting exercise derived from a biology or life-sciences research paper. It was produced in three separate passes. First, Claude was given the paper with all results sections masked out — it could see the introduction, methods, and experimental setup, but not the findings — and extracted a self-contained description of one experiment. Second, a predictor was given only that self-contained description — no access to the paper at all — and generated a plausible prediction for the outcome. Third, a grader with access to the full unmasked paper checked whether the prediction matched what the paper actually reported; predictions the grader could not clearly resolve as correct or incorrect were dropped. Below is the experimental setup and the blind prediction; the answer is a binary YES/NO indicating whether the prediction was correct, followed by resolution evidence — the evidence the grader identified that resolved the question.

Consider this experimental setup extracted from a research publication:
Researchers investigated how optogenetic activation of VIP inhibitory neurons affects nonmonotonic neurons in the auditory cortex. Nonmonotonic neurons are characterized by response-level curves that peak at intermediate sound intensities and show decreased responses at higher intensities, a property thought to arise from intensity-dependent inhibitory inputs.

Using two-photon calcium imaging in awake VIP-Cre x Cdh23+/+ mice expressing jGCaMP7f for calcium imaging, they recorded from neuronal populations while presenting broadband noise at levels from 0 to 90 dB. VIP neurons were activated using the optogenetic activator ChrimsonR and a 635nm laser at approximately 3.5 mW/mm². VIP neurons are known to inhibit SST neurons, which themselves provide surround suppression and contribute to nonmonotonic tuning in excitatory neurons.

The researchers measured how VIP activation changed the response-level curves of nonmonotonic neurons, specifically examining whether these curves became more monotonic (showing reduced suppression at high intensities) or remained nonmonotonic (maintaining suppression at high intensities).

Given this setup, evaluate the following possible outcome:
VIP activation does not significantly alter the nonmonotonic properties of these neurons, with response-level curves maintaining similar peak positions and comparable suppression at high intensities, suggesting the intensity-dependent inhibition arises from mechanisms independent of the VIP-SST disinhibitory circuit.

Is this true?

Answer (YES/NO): NO